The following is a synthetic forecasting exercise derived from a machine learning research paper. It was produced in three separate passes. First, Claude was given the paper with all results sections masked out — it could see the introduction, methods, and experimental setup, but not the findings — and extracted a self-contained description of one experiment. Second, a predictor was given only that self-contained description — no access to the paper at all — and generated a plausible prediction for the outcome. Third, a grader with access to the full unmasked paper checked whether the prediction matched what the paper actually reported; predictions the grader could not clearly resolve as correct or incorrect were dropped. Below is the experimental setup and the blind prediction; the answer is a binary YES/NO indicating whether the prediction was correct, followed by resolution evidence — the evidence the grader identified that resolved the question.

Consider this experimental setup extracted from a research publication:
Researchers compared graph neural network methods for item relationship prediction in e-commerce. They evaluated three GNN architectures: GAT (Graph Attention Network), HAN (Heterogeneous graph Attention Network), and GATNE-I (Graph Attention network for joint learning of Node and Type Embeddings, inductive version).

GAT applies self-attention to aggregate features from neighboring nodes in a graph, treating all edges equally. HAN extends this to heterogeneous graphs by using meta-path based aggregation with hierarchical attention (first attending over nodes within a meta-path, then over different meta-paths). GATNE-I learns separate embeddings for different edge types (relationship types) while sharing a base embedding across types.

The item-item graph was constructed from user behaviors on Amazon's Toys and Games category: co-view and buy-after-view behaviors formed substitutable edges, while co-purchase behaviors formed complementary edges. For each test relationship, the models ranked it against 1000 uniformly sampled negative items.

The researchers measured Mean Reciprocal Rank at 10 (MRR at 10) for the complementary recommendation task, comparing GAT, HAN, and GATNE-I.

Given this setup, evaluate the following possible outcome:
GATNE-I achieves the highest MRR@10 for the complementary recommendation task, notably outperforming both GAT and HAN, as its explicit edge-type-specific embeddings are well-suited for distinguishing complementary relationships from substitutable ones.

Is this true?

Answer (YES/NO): NO